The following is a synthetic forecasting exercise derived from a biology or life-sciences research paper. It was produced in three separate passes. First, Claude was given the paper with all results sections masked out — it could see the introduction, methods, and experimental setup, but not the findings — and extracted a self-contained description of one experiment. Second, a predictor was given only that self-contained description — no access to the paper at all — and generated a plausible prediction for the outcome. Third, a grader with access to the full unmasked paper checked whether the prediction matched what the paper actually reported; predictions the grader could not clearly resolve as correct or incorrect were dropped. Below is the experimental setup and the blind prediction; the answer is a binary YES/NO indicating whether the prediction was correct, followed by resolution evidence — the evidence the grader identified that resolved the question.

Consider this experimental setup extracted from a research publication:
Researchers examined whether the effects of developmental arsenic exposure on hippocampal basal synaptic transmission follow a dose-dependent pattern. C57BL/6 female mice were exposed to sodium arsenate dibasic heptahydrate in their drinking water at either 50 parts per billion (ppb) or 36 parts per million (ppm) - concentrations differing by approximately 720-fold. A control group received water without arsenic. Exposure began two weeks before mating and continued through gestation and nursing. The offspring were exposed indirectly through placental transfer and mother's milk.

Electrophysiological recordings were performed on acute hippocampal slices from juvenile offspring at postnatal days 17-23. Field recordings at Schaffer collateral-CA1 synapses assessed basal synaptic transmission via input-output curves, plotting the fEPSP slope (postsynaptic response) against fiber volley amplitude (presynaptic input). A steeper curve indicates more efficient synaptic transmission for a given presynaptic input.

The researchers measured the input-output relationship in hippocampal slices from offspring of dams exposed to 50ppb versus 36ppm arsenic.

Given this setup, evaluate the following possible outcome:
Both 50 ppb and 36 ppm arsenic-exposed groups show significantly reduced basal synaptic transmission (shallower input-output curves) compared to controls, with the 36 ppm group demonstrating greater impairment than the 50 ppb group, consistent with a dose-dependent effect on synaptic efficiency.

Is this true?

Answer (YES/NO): NO